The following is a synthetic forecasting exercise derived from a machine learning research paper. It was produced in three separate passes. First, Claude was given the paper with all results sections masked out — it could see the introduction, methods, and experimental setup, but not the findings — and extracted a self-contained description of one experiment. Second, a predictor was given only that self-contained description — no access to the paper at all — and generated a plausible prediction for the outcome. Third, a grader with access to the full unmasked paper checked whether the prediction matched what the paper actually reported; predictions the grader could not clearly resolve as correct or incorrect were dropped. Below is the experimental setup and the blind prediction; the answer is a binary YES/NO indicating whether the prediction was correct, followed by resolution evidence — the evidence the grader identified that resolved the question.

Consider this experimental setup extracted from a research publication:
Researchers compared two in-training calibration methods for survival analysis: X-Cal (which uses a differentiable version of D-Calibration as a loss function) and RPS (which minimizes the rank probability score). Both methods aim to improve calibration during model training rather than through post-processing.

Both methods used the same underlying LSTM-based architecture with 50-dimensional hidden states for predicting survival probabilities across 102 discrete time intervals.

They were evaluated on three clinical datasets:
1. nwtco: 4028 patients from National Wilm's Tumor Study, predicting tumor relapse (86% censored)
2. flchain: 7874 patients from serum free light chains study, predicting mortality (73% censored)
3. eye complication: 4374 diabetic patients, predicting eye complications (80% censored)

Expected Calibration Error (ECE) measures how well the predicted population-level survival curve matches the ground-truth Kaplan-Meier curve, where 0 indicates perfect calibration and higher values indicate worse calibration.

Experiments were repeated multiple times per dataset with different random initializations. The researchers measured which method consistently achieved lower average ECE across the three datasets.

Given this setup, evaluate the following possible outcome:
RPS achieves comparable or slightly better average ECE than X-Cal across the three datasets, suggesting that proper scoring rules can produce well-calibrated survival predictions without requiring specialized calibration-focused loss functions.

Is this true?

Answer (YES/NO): NO